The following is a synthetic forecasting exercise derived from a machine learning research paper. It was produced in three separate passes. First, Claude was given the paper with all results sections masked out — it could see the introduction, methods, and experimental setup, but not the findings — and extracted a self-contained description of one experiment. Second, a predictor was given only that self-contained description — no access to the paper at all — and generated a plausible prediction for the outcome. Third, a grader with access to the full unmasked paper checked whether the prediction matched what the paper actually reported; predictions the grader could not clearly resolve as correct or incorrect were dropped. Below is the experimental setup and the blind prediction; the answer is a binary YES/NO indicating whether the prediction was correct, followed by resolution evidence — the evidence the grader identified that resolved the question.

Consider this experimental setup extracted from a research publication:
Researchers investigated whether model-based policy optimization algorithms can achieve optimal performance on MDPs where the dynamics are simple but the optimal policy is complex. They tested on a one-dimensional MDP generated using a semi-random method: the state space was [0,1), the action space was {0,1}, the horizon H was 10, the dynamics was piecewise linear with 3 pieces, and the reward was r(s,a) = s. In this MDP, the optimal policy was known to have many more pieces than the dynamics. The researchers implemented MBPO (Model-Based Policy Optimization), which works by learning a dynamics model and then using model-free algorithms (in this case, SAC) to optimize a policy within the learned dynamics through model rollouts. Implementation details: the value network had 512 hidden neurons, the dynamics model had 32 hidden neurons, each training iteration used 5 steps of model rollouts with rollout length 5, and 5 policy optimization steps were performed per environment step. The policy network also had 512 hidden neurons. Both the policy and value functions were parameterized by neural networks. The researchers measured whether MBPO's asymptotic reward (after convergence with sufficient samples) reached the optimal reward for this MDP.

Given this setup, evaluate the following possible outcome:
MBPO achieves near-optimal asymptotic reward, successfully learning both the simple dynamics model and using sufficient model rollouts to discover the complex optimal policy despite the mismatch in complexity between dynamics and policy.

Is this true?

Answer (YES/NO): NO